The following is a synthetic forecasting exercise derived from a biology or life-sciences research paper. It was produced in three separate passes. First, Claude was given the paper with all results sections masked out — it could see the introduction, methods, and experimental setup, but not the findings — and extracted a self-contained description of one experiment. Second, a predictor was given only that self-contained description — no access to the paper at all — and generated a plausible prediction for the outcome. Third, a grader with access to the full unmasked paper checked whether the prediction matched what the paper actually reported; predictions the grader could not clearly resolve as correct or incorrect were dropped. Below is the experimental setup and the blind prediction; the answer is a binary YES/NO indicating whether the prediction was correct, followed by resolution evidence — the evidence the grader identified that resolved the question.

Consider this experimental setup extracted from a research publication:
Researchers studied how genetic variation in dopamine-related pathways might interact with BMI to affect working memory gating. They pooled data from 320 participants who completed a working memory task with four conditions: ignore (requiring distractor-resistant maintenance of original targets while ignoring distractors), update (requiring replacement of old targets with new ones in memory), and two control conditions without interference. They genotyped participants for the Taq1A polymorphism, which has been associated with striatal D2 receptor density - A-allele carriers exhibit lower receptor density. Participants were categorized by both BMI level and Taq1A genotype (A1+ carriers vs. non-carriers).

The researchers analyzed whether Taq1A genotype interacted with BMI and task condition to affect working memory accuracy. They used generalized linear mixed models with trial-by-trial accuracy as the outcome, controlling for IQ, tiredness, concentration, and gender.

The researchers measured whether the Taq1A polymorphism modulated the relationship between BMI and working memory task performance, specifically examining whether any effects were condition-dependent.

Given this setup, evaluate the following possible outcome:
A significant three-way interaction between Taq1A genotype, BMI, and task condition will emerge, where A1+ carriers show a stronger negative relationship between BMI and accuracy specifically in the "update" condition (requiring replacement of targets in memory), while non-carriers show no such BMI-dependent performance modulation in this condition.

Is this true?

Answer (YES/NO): YES